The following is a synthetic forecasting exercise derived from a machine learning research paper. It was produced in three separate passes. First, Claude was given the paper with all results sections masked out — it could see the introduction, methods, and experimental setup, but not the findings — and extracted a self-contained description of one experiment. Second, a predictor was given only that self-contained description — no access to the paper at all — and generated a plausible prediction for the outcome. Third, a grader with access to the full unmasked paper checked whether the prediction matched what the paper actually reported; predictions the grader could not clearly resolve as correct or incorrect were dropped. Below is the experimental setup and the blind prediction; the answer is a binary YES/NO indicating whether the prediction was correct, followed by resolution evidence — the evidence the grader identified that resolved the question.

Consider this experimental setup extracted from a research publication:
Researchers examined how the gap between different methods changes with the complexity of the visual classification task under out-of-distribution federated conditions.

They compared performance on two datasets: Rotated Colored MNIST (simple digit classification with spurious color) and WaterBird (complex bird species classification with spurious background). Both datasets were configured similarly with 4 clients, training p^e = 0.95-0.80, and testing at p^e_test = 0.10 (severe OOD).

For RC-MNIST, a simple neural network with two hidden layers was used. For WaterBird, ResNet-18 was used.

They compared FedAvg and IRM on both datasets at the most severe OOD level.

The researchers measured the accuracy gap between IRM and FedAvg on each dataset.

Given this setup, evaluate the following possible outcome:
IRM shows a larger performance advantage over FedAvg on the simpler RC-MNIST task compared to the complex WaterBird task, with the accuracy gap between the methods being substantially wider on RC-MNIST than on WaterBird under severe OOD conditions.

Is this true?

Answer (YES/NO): YES